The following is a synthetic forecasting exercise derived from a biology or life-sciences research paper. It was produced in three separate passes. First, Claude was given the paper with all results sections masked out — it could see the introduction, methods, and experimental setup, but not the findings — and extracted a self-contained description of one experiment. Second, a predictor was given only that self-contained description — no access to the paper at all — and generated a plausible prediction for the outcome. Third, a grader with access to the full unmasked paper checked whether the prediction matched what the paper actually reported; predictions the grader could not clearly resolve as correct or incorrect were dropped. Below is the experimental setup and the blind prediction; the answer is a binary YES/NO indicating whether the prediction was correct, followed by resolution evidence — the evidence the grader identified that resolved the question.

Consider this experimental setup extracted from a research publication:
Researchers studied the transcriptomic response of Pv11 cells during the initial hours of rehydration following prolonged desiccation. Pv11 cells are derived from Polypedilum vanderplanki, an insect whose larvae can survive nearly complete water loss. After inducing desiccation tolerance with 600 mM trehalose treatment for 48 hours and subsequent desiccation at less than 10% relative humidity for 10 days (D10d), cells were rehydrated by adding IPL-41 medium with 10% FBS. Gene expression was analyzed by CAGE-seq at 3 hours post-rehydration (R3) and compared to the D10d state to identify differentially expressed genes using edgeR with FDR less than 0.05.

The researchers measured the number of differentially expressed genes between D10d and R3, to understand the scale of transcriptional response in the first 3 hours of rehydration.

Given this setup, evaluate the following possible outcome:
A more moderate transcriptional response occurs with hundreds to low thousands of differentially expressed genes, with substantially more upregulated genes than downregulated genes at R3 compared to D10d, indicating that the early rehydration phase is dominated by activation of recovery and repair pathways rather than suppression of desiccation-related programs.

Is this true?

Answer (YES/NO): NO